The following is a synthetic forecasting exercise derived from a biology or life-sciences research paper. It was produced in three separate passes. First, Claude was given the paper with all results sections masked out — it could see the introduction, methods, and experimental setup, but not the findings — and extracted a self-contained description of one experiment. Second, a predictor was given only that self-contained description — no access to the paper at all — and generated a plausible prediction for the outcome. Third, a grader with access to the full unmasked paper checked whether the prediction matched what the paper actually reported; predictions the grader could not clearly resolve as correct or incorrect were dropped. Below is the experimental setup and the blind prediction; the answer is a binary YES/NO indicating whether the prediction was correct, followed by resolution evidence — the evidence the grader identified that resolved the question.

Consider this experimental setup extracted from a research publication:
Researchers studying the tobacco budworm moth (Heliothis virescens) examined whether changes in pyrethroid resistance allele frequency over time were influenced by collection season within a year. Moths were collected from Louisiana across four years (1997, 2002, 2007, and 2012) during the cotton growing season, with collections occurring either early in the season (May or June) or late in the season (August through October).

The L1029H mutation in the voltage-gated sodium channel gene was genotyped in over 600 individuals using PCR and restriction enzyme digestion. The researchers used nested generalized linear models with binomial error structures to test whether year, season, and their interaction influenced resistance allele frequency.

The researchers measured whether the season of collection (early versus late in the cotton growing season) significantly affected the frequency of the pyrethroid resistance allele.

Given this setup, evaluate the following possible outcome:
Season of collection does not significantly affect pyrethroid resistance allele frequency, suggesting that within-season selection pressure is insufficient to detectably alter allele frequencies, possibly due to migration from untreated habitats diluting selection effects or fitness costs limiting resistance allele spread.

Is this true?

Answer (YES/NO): YES